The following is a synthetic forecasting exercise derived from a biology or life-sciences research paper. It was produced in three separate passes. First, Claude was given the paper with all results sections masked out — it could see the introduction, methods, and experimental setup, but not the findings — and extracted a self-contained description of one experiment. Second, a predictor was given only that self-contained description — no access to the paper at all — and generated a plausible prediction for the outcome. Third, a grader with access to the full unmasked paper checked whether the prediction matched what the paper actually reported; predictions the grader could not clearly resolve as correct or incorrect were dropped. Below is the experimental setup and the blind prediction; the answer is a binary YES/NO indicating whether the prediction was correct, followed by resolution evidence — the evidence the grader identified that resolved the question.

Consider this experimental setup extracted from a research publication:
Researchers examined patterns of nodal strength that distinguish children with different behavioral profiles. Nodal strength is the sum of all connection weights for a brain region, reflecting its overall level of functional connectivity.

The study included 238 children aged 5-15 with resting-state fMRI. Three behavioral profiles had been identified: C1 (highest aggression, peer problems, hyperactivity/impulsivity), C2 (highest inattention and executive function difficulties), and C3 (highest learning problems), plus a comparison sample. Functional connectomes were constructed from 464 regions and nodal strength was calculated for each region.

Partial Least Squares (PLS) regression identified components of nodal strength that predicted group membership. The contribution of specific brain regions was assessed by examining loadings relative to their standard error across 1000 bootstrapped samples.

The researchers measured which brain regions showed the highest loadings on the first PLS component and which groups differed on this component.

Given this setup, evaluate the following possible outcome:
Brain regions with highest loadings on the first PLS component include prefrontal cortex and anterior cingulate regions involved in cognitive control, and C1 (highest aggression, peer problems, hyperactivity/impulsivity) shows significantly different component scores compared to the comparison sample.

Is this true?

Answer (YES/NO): NO